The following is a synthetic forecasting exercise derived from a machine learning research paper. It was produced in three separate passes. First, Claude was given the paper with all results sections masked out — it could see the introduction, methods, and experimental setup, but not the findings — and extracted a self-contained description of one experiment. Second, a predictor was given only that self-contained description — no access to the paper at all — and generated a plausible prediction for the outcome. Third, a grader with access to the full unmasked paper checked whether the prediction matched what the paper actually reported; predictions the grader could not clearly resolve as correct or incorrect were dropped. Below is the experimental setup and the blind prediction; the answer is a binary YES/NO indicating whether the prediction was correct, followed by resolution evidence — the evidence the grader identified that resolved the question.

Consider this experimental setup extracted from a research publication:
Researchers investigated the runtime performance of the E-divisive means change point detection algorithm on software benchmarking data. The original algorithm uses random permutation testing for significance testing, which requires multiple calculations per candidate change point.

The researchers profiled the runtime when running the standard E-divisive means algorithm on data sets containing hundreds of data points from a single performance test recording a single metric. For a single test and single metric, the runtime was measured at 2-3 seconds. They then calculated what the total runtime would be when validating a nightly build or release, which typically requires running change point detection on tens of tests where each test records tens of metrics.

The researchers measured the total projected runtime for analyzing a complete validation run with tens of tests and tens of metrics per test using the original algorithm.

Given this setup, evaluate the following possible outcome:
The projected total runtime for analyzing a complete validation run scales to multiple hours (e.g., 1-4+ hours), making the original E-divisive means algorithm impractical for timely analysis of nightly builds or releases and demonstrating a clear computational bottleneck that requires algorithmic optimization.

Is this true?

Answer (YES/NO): NO